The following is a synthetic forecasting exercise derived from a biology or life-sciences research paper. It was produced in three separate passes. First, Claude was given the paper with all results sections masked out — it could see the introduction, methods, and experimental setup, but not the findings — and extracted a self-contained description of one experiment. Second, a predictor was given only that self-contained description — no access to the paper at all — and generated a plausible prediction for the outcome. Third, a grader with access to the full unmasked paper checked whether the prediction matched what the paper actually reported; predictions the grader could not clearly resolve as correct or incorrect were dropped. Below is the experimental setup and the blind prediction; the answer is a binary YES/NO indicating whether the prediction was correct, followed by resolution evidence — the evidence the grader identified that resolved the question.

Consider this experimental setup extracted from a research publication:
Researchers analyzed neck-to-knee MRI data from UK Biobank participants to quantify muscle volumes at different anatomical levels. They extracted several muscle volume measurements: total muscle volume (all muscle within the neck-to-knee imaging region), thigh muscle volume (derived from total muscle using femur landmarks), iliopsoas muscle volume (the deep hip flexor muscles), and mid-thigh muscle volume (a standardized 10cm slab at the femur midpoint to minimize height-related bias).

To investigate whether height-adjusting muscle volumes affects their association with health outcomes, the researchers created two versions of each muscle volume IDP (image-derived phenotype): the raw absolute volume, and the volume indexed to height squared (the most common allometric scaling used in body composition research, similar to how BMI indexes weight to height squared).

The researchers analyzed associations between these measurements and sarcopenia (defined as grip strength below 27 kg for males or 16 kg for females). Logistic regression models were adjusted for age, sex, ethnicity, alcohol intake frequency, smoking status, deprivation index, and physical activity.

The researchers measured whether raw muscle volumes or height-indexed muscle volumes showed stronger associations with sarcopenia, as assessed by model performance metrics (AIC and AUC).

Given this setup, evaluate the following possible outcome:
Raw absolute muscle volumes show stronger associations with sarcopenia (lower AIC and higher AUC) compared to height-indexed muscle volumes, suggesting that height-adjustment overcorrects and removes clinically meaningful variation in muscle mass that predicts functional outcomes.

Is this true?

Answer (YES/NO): YES